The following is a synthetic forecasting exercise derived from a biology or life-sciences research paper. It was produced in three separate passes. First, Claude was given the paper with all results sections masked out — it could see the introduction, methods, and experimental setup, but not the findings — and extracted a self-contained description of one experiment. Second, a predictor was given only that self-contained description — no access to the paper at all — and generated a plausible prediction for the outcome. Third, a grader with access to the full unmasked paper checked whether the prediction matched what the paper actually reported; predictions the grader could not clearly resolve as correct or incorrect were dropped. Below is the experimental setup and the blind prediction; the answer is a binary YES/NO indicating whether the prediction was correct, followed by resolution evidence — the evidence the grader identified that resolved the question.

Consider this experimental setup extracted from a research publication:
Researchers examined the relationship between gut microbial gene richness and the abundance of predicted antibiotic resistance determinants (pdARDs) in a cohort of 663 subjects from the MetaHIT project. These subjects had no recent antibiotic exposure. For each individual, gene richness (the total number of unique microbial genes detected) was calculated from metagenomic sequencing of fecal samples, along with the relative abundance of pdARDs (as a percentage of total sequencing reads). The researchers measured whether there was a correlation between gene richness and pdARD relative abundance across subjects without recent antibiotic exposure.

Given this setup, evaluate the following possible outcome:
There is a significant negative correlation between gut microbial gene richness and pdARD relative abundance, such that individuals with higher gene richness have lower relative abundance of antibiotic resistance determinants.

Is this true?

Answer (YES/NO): NO